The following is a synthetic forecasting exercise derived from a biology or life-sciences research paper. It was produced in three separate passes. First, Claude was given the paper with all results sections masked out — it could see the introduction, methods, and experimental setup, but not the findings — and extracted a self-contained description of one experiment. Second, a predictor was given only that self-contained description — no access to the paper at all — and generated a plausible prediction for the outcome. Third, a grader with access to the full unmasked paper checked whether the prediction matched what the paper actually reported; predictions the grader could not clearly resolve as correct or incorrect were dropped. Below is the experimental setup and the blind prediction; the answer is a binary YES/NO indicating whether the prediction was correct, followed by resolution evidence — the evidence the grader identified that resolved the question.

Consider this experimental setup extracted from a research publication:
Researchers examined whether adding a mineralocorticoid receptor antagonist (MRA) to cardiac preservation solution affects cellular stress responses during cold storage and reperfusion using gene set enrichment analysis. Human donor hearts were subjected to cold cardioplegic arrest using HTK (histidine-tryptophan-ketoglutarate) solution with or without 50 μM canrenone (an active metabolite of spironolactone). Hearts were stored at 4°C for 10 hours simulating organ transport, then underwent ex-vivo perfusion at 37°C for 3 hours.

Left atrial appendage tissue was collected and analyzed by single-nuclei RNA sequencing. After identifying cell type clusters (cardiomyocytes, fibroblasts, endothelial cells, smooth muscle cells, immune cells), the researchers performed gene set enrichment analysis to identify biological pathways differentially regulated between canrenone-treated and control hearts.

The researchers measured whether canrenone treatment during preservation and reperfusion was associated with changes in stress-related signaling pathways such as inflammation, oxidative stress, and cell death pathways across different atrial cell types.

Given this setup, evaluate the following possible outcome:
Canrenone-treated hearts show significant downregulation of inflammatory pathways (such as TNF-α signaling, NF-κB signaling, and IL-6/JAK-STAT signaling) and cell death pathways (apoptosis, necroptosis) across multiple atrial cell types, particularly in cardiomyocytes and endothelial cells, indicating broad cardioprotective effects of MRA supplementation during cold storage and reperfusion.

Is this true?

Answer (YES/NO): NO